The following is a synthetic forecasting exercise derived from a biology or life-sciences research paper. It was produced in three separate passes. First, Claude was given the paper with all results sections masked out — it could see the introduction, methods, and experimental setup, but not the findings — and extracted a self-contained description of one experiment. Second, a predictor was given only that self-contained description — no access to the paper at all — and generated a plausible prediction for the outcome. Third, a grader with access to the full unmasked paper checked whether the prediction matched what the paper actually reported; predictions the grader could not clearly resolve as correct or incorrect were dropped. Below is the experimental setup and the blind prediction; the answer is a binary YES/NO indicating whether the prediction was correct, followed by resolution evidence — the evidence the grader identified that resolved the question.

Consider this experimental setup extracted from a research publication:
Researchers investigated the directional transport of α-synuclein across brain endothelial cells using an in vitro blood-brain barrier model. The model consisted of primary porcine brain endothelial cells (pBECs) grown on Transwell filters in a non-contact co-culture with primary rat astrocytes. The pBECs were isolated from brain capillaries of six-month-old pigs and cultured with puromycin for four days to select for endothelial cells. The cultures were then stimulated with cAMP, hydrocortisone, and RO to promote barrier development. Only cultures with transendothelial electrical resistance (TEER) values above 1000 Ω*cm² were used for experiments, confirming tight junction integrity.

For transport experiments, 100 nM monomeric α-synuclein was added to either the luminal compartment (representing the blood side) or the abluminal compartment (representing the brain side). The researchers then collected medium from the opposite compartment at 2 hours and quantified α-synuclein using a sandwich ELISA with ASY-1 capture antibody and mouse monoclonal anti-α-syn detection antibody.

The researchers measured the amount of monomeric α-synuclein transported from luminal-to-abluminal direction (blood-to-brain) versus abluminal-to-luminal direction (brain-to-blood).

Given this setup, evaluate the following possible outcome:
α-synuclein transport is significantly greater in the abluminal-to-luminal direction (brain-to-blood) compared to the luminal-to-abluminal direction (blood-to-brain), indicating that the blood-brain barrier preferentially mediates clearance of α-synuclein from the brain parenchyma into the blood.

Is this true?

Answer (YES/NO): NO